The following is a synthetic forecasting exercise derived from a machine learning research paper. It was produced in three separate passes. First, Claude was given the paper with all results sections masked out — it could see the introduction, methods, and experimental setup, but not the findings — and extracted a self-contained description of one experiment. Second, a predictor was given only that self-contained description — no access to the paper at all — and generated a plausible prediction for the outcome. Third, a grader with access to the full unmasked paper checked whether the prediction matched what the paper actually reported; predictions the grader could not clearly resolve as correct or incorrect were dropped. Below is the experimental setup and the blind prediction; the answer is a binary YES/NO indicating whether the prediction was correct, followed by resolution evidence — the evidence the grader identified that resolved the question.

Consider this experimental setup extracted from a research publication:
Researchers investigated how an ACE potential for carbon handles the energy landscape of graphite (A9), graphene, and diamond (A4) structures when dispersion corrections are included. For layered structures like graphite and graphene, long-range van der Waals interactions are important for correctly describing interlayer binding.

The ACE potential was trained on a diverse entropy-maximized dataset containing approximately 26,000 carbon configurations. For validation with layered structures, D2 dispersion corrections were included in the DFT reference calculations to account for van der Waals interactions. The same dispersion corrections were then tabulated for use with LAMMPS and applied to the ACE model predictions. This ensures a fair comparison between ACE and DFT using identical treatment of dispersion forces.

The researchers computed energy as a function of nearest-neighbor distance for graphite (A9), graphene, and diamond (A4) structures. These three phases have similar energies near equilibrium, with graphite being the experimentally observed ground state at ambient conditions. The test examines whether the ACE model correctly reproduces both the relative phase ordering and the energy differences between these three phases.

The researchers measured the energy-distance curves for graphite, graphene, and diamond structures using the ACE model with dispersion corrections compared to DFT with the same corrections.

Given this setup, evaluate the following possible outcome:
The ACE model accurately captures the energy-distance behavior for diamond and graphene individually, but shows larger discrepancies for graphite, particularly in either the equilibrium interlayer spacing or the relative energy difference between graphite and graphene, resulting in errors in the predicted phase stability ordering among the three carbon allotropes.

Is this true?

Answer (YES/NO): NO